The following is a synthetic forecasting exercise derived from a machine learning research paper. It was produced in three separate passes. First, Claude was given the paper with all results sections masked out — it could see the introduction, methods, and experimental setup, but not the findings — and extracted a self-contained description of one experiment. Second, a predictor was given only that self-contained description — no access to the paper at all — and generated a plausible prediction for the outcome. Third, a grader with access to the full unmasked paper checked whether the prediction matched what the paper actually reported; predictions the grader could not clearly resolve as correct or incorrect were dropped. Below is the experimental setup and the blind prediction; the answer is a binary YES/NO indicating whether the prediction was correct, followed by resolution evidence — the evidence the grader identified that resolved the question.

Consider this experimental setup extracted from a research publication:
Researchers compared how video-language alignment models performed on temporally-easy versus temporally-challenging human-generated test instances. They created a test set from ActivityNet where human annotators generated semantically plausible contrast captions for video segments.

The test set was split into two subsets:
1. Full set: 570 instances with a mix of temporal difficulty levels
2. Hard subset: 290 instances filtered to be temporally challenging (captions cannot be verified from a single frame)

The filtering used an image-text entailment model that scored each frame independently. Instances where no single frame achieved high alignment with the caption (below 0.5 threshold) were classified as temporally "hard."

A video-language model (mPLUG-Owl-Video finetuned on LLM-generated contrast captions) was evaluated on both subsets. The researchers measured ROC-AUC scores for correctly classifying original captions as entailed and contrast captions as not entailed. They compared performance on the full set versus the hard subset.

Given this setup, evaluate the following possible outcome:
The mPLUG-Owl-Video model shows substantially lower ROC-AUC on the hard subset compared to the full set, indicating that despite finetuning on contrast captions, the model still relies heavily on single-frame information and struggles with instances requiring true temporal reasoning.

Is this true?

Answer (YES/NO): NO